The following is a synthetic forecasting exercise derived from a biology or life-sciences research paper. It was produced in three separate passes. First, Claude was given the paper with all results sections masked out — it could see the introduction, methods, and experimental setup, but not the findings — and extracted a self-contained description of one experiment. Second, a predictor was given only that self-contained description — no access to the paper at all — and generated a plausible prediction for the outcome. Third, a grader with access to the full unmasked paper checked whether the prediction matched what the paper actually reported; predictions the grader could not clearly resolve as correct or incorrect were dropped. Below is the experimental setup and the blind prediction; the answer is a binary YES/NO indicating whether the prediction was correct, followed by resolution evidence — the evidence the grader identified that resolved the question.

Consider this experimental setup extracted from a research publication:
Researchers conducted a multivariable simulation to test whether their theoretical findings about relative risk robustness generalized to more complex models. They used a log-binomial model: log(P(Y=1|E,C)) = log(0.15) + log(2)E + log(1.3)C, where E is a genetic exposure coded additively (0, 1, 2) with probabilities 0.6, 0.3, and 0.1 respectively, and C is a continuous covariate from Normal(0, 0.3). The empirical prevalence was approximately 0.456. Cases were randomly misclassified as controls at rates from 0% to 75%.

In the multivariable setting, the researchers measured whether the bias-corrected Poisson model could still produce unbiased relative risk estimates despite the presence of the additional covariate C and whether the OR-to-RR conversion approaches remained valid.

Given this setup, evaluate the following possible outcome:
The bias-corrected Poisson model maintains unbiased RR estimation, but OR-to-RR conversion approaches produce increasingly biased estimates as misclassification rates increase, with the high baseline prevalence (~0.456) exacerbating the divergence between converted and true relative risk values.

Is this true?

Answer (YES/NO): NO